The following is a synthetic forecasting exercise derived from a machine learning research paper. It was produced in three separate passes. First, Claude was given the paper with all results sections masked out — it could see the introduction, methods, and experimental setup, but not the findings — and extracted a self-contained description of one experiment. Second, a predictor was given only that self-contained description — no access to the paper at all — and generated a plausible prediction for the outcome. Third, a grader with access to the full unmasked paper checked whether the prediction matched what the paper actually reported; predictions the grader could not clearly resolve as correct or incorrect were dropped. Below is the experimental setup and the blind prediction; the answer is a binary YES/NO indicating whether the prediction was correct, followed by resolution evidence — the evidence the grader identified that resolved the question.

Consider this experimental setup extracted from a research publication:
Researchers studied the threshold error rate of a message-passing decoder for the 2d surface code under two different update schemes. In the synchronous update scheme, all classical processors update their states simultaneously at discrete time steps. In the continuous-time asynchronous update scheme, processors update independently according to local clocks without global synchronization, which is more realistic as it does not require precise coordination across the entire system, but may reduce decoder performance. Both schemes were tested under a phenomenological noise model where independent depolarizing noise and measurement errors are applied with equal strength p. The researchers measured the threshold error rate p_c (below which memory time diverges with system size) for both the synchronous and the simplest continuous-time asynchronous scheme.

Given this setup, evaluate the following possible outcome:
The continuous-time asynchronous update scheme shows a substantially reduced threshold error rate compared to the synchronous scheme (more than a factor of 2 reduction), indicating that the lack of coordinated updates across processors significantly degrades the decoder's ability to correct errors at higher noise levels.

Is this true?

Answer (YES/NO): YES